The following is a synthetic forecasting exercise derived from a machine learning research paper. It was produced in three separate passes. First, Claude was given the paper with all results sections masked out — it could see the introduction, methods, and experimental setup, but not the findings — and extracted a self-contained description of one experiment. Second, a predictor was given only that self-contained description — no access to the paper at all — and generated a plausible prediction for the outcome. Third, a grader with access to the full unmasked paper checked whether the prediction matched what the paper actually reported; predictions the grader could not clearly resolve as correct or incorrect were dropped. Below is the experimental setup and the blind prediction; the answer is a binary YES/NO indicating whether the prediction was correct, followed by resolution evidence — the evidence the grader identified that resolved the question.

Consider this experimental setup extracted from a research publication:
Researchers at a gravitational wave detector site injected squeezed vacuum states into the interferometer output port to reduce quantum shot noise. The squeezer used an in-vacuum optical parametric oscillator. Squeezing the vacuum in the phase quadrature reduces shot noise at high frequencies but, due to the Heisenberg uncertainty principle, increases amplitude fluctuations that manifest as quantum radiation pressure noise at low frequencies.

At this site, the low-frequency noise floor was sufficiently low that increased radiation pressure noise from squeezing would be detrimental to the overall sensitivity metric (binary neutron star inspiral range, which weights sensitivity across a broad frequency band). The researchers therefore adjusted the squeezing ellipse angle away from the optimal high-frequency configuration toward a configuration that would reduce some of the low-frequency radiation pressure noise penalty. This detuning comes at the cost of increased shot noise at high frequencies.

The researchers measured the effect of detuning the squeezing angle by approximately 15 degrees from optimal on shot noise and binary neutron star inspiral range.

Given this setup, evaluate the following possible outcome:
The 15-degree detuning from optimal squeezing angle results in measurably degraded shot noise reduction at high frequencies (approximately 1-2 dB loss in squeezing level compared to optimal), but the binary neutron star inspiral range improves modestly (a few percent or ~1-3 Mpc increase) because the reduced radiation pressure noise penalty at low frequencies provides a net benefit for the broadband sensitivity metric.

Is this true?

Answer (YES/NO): NO